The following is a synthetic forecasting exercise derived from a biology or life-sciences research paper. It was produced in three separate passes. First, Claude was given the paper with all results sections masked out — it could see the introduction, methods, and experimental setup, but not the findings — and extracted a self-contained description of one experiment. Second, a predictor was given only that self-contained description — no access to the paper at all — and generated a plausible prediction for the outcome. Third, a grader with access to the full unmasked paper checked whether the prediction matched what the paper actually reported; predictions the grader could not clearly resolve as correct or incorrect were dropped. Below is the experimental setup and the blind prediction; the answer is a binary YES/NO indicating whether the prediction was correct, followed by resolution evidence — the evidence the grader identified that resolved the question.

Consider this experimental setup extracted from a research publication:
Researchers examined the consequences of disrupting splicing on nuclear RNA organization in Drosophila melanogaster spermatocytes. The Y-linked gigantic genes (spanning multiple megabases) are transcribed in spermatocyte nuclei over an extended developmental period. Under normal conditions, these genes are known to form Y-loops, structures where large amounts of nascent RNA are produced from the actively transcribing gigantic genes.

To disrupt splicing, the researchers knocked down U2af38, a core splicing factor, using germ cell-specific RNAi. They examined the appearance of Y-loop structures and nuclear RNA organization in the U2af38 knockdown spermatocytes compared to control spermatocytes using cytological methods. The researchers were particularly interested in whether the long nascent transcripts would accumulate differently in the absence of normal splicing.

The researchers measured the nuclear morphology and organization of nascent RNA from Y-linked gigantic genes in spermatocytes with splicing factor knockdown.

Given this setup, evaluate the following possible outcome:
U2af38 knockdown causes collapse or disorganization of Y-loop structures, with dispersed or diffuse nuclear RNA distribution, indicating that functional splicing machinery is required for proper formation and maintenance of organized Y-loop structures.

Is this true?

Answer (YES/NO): NO